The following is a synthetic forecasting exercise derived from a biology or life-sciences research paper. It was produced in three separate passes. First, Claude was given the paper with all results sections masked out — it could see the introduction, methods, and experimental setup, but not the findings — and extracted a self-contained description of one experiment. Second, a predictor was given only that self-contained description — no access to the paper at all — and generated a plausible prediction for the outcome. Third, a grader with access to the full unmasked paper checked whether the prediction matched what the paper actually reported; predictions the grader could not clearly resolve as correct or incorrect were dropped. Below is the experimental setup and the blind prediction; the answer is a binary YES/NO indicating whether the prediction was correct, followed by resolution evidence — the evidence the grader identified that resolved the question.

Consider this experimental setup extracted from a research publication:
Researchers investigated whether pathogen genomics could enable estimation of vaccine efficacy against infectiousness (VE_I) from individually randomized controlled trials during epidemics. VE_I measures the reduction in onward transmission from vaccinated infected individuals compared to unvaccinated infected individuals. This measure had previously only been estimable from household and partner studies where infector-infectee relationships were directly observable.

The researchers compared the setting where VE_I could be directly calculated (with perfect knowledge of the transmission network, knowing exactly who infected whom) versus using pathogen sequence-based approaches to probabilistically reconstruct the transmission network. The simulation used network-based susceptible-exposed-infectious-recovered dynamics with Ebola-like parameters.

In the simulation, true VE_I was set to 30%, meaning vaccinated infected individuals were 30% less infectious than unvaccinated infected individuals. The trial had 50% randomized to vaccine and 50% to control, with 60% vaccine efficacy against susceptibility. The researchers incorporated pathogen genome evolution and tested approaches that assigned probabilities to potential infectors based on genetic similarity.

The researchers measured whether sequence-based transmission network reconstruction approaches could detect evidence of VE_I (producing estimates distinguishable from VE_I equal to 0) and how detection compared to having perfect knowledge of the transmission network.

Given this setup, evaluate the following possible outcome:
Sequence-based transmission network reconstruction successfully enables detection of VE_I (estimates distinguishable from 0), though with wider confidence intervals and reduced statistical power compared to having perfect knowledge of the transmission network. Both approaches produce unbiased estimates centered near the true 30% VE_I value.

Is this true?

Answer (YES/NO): NO